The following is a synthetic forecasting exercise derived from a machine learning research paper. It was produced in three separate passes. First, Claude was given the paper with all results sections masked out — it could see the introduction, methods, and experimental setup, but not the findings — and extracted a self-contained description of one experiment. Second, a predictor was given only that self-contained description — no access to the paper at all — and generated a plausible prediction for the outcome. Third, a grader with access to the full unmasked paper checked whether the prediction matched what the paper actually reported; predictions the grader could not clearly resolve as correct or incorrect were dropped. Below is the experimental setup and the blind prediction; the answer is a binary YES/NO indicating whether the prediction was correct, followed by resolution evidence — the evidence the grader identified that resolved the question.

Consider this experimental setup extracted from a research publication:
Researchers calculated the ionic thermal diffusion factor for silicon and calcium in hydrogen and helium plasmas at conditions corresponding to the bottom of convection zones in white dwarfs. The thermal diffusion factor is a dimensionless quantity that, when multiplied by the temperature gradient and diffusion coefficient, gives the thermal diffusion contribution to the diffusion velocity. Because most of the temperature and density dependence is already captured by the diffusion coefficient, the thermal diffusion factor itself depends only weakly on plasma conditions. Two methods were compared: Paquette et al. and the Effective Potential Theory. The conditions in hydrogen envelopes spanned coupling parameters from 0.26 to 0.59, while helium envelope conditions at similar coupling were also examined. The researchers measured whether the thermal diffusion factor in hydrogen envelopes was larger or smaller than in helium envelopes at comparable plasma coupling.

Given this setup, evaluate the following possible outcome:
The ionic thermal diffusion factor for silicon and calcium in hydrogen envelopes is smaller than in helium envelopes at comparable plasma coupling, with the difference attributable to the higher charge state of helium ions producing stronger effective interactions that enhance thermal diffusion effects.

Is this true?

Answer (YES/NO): NO